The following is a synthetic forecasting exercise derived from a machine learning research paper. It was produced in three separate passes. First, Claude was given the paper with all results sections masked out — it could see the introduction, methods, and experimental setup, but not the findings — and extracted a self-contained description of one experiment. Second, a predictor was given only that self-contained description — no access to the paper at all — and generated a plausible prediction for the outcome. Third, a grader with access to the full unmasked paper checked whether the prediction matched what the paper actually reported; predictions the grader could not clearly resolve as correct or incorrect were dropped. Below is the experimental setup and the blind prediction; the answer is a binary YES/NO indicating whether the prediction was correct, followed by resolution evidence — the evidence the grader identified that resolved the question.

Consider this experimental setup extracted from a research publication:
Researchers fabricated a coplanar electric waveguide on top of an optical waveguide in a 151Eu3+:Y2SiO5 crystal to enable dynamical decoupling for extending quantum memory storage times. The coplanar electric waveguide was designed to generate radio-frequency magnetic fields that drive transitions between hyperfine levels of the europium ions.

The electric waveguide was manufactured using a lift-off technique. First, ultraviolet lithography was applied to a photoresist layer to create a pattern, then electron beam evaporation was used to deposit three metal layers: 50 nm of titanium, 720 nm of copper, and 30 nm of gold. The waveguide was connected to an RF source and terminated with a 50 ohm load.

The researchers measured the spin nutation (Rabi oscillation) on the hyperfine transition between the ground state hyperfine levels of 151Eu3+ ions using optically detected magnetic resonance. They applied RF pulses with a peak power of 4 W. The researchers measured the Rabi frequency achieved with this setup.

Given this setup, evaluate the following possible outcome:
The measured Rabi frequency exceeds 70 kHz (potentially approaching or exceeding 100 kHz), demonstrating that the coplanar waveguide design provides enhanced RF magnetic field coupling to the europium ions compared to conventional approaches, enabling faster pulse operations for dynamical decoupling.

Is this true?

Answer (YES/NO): NO